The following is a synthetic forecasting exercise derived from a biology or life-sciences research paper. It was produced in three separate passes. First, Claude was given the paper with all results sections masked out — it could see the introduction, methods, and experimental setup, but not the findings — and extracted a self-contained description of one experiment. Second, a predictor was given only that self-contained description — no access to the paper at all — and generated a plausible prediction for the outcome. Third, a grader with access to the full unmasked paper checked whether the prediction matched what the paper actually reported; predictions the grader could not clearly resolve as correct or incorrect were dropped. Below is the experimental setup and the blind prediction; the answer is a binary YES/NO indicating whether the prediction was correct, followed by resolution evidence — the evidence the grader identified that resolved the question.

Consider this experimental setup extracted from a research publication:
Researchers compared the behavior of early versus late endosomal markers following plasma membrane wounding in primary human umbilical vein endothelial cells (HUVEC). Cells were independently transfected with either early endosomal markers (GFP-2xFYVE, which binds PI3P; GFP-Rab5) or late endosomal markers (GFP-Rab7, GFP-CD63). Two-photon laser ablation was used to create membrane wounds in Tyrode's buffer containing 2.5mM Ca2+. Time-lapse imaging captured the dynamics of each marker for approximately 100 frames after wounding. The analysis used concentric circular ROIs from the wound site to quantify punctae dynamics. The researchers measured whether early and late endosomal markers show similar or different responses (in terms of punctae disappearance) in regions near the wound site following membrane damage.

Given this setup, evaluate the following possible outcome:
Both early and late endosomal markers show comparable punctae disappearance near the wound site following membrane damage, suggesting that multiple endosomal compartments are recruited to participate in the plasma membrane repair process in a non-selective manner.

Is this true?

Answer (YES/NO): NO